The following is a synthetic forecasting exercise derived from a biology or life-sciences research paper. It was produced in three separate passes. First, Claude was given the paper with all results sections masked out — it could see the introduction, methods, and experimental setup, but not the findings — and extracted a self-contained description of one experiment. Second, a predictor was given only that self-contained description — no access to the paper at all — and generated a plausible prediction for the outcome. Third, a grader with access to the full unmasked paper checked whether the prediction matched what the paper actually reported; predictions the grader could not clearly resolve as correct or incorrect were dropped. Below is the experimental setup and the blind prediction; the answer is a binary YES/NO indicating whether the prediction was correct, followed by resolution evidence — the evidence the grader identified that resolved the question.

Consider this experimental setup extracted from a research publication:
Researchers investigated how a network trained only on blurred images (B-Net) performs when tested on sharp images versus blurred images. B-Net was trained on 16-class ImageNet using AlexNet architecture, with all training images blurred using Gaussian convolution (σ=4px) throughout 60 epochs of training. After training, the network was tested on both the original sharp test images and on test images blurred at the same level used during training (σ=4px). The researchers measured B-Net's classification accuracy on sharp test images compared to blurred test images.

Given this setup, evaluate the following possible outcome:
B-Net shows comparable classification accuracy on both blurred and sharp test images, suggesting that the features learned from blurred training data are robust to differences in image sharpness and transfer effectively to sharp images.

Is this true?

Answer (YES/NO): NO